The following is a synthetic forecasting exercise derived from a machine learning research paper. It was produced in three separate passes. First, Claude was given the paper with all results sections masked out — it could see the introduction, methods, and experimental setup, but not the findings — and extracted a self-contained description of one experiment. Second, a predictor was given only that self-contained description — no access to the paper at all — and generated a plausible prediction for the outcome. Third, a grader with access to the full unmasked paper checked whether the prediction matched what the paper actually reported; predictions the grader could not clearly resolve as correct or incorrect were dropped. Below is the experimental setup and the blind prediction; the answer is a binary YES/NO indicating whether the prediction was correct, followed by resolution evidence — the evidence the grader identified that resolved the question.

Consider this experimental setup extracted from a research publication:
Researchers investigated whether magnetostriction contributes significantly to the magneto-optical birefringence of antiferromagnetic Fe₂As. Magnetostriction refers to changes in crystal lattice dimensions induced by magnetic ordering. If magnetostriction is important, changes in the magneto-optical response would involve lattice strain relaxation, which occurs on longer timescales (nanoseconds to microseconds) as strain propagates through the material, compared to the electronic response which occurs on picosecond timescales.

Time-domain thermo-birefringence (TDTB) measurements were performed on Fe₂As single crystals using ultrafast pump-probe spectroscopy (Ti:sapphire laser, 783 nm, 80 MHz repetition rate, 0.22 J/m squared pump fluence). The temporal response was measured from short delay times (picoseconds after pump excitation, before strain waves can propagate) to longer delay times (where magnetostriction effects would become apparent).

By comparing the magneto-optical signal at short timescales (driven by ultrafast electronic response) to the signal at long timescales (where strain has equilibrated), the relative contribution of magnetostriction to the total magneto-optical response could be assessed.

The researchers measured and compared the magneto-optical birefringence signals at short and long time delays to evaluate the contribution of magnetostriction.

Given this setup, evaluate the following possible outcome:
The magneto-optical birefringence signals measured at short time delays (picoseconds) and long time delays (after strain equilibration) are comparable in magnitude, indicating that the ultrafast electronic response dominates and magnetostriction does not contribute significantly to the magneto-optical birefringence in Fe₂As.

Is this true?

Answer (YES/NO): NO